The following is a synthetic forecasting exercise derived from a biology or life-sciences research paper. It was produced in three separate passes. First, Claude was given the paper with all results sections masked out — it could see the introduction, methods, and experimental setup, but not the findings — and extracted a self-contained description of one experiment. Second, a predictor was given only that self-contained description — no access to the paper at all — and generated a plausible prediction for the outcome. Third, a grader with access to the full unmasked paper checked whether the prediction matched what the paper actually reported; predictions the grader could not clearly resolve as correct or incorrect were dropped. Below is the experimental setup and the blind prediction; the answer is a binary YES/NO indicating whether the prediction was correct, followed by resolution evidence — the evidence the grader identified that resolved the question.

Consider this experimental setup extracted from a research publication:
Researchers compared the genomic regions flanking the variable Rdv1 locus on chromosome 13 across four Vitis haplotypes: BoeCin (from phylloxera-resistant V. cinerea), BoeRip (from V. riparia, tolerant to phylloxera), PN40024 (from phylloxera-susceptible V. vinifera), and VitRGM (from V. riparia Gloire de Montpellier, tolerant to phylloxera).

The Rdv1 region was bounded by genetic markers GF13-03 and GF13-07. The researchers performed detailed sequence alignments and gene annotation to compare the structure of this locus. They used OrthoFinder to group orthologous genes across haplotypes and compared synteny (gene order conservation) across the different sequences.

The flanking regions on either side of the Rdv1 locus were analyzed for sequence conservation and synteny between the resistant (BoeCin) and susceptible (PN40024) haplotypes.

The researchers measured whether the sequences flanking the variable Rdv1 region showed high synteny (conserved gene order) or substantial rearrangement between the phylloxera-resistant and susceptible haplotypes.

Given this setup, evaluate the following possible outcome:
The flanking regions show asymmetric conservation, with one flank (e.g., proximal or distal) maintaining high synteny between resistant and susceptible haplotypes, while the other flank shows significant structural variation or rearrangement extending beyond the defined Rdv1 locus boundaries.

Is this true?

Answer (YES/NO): NO